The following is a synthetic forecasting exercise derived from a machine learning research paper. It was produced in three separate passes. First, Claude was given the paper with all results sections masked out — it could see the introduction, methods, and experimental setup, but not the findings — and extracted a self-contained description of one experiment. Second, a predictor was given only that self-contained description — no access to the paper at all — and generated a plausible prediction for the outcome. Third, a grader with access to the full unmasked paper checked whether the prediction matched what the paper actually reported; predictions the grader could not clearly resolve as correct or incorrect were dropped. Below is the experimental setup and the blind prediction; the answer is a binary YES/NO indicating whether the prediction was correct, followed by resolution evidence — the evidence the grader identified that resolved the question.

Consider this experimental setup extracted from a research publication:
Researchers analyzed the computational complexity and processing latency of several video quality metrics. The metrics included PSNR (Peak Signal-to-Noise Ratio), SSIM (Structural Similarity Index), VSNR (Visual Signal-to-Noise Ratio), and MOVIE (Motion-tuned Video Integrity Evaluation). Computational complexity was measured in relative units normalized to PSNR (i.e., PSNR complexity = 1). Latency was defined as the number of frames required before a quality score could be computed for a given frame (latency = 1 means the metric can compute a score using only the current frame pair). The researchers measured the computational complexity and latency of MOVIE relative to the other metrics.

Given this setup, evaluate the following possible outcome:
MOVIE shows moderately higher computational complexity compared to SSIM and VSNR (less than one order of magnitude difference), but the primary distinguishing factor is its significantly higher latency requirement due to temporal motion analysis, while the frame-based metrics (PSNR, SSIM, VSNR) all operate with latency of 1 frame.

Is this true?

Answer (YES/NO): NO